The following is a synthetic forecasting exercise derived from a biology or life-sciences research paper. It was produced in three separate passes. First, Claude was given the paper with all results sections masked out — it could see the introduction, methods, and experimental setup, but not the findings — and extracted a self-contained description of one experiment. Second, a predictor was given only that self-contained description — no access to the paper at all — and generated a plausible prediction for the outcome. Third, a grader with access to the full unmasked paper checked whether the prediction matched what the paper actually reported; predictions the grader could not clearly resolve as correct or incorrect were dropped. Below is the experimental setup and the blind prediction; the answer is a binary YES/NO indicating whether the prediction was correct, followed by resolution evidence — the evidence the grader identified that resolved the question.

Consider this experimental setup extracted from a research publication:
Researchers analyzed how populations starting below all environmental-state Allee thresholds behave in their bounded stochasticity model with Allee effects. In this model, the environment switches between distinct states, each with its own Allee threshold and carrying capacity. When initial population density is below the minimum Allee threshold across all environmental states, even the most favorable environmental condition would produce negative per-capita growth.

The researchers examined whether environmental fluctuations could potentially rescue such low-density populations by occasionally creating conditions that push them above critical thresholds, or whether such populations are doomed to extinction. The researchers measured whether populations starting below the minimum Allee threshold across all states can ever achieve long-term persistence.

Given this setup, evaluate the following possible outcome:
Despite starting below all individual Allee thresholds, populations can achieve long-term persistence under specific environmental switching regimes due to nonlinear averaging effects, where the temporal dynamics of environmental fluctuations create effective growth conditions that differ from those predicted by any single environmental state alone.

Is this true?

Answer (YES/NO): NO